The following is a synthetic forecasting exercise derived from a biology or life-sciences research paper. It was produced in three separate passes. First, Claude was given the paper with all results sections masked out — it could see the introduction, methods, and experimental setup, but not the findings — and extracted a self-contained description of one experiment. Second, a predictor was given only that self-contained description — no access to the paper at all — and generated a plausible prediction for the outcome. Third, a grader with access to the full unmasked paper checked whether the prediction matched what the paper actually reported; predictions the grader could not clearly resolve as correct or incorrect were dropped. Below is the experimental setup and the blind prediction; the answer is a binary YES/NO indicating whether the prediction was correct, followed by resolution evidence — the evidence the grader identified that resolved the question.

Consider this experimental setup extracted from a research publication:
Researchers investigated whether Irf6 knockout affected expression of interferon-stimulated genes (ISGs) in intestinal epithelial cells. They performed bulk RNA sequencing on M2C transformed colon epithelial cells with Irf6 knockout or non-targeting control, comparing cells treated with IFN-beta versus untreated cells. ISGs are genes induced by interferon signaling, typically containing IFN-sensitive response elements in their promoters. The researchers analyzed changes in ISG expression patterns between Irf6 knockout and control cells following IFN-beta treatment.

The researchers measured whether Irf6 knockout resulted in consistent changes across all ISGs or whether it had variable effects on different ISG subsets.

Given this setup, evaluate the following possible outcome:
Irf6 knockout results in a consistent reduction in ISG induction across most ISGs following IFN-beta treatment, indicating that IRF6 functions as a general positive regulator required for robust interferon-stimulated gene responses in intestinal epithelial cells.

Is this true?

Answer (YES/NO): NO